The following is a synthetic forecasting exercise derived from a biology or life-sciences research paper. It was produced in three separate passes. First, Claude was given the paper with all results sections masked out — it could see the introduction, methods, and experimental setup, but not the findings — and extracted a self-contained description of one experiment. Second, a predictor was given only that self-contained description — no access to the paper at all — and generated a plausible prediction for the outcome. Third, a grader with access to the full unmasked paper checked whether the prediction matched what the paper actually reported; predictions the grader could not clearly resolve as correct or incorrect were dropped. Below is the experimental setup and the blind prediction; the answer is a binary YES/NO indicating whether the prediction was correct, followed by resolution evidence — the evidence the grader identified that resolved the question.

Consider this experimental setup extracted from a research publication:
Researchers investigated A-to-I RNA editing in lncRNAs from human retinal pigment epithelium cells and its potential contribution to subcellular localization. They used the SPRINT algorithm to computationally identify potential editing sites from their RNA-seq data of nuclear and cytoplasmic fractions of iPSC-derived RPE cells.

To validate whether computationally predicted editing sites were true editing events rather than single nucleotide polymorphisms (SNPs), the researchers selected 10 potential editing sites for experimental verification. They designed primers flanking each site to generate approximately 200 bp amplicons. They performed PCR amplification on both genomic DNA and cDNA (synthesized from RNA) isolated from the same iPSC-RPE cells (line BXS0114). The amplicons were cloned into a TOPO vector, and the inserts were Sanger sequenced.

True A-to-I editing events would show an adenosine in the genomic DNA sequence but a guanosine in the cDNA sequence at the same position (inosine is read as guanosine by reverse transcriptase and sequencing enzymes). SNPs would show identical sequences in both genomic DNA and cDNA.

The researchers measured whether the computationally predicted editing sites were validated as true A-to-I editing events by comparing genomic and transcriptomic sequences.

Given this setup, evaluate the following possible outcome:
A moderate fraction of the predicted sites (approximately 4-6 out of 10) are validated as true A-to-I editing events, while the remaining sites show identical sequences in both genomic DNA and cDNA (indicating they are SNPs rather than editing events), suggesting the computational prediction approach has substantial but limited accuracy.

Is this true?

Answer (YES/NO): NO